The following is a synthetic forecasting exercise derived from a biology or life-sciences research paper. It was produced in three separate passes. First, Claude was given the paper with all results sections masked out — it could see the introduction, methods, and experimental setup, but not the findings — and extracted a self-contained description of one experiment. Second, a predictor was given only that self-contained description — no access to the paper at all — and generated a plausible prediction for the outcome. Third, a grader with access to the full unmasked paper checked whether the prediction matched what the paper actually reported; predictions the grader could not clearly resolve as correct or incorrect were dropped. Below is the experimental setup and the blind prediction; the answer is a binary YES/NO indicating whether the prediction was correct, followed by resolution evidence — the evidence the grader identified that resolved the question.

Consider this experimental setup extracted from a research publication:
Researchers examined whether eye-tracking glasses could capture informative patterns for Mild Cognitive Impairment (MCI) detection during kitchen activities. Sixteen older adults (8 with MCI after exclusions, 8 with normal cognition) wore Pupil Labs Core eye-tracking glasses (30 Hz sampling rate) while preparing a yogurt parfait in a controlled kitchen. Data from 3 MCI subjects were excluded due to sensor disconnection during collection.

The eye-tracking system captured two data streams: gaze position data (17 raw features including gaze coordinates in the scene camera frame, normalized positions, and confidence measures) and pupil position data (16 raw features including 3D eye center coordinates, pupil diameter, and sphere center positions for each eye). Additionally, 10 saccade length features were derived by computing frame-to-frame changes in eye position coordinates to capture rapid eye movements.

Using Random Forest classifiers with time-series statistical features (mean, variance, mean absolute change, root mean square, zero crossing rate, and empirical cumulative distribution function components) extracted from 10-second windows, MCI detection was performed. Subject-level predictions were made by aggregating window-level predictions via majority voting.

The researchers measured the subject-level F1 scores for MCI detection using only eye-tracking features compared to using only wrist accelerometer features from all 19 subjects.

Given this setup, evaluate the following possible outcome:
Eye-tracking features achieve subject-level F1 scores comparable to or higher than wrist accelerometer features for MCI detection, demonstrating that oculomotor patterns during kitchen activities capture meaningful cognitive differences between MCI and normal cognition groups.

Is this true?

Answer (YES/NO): YES